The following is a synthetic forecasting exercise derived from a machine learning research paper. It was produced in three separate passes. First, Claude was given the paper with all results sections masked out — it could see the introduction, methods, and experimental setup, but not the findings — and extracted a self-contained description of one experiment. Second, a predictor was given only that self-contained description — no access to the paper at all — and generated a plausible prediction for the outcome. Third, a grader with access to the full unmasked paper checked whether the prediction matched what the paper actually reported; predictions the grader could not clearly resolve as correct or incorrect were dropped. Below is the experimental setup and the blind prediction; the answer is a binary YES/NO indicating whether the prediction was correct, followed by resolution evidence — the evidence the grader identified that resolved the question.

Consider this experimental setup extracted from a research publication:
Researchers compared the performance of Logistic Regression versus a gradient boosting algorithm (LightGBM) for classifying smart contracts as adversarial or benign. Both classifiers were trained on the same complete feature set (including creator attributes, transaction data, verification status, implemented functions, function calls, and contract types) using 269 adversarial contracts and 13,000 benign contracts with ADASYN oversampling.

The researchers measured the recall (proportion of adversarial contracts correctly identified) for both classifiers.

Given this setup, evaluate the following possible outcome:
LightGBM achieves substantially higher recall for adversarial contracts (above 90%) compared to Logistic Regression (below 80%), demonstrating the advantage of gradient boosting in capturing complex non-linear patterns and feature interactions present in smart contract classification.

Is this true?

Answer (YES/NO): NO